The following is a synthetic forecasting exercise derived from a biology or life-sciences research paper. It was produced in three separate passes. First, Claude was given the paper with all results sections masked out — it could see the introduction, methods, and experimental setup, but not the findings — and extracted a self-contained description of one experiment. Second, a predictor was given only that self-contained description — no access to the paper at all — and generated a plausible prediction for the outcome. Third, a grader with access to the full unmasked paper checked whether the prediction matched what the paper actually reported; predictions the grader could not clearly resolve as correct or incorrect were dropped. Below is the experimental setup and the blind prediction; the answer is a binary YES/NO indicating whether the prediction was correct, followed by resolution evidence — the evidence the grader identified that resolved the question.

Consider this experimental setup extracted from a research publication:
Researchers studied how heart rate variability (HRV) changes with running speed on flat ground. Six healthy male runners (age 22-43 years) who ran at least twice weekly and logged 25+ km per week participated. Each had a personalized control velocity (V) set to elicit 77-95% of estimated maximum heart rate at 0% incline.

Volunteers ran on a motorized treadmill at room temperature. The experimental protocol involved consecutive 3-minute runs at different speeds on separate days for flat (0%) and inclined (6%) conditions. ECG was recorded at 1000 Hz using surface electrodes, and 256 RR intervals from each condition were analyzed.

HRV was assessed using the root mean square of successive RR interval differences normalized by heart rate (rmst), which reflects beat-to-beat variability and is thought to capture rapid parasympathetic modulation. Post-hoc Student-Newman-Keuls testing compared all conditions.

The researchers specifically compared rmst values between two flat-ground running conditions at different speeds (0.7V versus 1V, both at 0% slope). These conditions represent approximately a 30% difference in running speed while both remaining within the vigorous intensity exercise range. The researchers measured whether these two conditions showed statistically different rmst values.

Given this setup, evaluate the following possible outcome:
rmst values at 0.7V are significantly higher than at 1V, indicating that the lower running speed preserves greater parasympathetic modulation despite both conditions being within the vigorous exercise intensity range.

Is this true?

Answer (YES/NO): YES